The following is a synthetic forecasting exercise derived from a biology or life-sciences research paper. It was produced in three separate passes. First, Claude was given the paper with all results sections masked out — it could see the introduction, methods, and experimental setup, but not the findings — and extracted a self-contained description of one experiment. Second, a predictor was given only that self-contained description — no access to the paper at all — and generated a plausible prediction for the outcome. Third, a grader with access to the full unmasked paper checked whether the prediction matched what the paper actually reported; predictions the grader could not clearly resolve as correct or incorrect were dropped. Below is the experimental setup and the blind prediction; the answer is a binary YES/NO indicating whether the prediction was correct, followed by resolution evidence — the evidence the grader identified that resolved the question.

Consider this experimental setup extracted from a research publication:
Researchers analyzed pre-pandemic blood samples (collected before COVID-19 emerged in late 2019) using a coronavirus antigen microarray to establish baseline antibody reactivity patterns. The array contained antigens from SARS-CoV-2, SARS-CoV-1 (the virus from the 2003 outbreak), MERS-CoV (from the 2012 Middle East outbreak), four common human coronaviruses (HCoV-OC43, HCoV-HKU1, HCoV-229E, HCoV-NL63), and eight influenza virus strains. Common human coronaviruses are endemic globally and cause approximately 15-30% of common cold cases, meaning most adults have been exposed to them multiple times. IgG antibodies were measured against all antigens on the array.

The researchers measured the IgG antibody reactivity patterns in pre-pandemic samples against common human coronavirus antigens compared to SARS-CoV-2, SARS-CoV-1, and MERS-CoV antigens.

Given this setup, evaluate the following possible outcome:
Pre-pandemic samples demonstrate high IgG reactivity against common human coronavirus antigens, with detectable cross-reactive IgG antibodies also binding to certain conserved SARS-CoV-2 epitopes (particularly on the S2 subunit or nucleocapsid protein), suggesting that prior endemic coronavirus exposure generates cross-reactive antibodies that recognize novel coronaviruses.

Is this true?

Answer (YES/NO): NO